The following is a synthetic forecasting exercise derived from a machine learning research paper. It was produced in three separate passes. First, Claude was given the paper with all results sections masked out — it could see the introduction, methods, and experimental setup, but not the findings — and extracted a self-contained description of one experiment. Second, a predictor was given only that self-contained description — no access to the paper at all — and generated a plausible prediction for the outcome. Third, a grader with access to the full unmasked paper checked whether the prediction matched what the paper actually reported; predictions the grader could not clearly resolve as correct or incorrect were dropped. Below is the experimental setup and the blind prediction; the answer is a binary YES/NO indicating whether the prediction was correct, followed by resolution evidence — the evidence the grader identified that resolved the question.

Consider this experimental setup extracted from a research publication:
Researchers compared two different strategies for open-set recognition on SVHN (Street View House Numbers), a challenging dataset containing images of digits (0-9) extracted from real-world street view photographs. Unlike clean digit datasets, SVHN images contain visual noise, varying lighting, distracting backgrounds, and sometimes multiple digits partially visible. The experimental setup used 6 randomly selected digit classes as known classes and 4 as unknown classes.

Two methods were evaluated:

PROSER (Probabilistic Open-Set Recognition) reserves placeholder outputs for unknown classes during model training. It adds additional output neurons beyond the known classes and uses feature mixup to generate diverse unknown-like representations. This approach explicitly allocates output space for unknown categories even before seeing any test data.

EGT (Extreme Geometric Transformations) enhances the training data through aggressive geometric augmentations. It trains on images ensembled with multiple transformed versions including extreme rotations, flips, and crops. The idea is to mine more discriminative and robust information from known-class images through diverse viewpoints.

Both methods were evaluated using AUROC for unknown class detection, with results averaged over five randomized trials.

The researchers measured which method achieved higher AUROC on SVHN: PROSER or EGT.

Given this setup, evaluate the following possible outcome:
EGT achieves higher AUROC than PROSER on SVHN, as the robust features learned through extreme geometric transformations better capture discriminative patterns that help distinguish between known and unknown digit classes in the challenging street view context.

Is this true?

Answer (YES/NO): YES